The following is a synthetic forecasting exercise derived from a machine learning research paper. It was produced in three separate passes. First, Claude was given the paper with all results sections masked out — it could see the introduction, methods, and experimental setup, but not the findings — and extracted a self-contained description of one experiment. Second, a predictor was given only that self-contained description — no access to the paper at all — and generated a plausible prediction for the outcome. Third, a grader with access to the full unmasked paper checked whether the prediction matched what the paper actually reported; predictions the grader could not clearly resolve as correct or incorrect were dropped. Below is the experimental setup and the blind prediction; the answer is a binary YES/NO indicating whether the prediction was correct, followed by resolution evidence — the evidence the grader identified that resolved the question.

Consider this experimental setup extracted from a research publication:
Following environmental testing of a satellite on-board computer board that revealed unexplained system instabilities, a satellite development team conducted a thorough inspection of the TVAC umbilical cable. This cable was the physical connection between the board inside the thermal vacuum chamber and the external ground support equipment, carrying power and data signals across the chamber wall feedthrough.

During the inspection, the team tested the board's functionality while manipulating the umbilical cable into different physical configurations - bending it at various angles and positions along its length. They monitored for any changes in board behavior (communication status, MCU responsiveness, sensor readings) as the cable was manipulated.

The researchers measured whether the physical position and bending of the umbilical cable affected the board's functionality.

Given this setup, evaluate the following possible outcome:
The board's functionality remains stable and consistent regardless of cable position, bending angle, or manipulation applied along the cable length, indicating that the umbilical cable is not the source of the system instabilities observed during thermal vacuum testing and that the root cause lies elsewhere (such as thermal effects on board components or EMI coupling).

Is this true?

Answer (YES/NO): NO